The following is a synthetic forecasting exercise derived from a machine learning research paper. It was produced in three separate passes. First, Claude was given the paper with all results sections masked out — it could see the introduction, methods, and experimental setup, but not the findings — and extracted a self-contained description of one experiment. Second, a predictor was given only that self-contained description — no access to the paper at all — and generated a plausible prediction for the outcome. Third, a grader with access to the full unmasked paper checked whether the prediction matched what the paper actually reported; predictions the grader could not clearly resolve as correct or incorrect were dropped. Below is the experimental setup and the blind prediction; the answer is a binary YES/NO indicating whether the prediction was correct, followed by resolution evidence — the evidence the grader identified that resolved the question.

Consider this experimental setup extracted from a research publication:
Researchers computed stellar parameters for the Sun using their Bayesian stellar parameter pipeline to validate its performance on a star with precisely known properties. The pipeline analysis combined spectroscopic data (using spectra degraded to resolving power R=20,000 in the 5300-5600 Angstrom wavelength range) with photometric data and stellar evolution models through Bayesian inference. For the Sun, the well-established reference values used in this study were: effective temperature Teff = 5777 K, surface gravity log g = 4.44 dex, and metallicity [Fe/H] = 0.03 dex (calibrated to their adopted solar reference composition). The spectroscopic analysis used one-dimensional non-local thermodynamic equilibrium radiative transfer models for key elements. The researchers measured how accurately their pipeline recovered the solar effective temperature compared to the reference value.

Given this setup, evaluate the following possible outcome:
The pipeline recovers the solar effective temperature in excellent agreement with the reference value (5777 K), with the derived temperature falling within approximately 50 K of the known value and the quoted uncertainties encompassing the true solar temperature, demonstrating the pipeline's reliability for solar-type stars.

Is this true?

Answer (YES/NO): YES